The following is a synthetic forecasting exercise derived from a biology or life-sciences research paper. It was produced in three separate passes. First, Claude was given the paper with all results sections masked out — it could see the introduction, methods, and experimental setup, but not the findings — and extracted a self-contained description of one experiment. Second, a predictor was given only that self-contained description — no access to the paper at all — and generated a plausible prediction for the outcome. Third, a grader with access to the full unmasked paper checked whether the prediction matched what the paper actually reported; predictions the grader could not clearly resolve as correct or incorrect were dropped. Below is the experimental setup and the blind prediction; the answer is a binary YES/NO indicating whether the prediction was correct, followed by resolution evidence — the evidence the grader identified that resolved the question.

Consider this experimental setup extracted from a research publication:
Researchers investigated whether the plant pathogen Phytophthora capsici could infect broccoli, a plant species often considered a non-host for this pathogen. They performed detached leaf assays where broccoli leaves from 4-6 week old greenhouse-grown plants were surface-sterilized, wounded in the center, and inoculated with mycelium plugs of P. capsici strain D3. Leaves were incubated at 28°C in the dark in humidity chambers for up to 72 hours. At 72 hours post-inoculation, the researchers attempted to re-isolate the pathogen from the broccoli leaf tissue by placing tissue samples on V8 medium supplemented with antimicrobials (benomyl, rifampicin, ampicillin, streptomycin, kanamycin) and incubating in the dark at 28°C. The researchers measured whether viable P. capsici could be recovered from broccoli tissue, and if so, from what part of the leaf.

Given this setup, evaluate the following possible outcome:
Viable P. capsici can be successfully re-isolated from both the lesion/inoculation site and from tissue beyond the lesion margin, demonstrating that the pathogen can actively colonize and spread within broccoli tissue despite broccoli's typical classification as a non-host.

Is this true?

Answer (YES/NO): YES